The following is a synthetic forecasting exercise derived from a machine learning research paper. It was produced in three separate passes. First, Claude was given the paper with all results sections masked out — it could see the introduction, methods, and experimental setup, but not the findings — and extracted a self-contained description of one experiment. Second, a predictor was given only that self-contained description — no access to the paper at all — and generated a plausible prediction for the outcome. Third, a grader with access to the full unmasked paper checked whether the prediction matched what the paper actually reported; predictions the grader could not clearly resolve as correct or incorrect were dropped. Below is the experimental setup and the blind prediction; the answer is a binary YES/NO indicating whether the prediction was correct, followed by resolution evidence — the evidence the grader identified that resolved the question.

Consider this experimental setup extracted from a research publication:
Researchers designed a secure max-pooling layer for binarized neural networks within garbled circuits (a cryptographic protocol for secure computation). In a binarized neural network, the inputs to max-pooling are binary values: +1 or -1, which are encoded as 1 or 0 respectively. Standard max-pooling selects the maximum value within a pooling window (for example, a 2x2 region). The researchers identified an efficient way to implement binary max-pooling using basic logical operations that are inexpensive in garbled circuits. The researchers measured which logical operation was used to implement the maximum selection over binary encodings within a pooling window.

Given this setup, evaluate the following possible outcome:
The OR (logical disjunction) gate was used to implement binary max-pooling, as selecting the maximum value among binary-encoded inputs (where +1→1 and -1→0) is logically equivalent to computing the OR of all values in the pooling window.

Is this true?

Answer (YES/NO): YES